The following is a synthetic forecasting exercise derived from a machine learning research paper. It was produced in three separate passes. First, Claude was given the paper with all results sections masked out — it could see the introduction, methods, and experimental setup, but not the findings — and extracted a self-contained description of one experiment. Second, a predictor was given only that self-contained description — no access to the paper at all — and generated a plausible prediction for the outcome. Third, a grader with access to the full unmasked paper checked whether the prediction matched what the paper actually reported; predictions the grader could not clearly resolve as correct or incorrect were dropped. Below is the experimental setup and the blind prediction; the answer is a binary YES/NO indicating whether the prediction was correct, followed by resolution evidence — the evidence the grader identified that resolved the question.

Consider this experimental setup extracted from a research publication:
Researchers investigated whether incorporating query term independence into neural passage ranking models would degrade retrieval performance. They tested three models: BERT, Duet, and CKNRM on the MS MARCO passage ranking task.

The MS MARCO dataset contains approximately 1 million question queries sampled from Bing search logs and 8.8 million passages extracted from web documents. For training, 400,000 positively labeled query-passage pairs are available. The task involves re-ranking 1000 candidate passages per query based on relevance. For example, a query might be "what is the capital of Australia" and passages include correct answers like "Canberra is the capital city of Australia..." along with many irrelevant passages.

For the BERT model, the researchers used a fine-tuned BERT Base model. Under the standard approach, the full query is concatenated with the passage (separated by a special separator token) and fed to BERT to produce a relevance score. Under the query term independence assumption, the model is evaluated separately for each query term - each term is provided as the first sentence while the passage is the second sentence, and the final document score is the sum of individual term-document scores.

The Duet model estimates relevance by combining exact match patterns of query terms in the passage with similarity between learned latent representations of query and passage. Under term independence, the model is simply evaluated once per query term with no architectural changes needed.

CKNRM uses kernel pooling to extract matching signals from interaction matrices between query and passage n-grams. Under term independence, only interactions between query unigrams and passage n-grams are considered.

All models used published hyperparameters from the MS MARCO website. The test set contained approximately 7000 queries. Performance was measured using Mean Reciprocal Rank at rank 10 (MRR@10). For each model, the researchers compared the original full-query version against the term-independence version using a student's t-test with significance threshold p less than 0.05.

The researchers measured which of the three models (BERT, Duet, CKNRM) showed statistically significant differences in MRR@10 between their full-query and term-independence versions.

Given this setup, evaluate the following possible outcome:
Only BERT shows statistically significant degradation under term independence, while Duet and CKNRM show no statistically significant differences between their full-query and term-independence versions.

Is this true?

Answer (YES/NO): YES